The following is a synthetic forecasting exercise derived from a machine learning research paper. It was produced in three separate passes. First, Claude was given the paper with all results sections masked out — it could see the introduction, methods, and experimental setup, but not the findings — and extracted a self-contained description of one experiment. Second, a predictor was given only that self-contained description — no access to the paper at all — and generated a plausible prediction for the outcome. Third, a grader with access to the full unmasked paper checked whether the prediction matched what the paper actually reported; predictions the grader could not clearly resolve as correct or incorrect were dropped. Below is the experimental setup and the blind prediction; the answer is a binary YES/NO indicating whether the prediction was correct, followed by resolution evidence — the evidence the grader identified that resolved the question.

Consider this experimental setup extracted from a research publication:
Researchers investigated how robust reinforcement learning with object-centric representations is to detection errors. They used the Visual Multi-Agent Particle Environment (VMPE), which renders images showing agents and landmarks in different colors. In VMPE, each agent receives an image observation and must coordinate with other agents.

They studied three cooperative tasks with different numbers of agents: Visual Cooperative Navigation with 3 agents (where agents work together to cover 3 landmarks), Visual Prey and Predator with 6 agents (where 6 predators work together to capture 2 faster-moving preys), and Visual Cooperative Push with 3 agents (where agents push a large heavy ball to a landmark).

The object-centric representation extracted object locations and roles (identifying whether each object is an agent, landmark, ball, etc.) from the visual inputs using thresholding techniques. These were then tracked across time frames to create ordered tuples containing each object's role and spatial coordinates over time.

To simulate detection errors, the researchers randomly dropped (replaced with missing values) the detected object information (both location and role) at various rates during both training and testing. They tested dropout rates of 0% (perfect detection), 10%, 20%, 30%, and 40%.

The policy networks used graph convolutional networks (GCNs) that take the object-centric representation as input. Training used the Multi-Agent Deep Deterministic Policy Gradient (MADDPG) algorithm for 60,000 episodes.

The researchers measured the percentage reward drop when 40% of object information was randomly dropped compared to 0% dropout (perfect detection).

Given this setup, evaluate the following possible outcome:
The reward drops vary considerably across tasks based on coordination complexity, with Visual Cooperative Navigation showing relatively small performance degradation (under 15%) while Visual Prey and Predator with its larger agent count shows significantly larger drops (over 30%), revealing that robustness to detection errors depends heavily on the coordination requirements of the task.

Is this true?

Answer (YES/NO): NO